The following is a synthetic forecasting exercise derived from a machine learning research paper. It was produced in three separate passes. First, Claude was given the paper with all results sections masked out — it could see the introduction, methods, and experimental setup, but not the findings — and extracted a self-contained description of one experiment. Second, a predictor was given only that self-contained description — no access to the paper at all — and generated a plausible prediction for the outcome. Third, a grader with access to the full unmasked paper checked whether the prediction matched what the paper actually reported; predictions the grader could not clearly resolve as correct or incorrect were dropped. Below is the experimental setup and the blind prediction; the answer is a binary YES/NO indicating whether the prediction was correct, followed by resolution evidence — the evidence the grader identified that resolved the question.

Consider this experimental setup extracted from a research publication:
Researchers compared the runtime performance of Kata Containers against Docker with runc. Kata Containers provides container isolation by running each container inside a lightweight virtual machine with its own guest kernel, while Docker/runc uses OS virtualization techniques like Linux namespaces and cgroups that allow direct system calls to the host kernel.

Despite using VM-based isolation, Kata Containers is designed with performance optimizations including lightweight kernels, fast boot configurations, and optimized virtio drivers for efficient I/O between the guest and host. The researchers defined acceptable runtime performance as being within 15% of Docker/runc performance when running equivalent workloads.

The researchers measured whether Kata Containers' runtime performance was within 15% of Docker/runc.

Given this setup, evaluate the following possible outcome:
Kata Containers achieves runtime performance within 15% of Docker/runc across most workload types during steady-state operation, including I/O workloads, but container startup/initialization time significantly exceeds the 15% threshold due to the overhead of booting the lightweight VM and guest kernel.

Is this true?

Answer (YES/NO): YES